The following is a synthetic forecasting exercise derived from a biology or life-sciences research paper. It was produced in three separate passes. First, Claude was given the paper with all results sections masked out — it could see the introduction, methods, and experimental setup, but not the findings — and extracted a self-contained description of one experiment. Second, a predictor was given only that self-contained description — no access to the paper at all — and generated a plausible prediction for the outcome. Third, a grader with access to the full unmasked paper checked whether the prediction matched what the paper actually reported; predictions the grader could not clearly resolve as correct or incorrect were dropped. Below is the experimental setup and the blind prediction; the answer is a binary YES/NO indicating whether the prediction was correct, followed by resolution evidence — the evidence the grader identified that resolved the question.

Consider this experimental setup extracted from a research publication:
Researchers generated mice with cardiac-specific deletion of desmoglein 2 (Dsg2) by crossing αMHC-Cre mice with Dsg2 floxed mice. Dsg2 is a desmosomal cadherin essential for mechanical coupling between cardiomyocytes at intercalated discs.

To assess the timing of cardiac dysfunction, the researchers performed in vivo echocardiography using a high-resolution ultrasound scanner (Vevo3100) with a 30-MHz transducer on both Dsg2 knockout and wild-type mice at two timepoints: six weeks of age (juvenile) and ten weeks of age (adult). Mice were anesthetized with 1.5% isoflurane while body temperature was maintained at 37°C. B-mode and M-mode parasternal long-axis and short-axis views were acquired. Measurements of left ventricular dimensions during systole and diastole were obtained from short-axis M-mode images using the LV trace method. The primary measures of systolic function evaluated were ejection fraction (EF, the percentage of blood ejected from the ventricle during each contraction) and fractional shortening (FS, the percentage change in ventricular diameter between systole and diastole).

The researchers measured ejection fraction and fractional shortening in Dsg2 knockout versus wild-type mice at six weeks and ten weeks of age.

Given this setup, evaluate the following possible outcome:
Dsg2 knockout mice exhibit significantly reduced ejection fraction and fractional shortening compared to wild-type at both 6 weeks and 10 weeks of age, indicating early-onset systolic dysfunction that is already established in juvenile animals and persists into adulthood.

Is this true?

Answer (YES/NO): NO